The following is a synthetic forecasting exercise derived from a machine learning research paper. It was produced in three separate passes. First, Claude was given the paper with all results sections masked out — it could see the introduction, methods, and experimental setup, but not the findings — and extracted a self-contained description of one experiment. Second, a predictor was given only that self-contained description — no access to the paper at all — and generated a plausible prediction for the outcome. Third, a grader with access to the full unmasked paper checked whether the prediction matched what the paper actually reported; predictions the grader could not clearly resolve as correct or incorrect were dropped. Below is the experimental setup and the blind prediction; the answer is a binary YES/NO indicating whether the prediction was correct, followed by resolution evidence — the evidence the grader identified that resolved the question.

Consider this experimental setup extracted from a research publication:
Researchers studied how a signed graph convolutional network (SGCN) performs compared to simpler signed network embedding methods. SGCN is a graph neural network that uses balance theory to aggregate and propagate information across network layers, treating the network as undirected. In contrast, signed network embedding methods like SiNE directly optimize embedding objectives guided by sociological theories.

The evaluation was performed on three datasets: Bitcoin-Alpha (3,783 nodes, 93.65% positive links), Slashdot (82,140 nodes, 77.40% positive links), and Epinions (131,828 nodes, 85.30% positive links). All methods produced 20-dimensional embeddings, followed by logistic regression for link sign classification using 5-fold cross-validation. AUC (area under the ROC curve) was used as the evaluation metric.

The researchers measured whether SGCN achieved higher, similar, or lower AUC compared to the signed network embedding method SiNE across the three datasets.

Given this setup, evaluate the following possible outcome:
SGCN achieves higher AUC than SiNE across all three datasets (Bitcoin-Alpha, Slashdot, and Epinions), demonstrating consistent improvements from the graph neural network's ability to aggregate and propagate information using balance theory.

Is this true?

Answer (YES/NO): NO